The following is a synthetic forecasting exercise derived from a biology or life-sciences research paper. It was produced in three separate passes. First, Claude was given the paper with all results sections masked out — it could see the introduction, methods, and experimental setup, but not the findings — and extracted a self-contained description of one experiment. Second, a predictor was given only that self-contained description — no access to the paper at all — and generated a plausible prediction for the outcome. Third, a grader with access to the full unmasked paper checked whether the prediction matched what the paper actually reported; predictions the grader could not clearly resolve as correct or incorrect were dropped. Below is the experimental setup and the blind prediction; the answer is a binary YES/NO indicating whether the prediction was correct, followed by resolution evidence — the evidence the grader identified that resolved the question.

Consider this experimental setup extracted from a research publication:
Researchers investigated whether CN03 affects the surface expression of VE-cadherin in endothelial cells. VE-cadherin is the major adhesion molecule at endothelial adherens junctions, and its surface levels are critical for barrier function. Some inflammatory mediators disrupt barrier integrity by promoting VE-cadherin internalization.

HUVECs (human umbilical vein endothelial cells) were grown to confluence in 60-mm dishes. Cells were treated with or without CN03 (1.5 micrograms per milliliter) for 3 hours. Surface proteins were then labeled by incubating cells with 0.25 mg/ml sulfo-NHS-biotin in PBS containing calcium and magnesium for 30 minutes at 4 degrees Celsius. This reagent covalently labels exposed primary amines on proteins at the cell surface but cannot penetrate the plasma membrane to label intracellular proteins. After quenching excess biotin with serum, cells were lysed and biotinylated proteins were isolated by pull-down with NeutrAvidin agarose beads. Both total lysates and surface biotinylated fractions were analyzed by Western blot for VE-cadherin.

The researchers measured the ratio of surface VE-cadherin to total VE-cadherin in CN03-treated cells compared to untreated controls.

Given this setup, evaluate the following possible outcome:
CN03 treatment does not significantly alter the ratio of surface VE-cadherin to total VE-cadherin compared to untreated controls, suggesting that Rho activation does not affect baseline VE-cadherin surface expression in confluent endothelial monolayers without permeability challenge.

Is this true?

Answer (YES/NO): NO